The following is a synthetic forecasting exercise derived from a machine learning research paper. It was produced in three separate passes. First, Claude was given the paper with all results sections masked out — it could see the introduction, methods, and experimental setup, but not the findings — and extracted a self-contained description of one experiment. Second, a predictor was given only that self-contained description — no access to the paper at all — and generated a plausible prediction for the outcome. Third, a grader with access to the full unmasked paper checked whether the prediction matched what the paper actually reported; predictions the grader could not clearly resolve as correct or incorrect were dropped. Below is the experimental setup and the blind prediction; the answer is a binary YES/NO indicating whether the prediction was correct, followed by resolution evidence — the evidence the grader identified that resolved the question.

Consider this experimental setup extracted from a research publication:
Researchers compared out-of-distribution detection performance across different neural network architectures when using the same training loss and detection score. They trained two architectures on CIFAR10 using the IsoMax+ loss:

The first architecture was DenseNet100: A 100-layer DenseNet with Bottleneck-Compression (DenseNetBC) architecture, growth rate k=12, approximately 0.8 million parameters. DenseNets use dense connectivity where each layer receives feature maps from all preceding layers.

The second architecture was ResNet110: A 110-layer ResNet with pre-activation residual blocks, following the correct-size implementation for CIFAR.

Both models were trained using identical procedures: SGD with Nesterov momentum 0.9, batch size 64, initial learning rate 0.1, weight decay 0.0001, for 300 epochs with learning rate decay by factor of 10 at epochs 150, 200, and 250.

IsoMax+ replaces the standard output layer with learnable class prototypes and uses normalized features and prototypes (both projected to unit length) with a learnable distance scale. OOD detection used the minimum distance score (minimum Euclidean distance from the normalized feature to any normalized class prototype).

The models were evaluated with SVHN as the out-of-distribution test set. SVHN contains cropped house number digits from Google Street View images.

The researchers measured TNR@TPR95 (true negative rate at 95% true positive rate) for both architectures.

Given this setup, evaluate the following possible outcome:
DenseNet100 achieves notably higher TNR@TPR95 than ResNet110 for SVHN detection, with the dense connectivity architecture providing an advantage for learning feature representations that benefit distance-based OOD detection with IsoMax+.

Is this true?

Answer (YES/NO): YES